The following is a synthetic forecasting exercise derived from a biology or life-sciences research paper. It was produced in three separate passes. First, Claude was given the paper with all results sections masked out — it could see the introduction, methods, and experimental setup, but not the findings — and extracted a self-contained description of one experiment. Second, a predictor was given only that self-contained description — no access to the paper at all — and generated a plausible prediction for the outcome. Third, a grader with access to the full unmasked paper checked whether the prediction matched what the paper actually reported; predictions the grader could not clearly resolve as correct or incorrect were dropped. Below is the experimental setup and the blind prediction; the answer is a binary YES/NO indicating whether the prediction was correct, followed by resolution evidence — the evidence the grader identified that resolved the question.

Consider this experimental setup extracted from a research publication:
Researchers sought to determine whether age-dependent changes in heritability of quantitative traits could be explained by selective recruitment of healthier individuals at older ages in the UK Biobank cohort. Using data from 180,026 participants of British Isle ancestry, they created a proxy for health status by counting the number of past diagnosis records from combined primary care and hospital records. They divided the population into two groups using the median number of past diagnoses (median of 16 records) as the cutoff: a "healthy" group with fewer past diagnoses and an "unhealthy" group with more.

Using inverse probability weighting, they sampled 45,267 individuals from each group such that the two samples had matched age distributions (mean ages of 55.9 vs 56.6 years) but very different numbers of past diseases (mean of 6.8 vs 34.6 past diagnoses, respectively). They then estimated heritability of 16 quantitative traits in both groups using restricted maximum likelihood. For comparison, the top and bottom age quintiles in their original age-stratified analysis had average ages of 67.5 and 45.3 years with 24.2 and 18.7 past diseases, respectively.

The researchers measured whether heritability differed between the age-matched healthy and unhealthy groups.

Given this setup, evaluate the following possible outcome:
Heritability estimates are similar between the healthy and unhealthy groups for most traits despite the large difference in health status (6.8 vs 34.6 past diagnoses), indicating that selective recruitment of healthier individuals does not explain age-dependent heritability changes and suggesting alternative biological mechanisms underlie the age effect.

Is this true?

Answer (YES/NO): YES